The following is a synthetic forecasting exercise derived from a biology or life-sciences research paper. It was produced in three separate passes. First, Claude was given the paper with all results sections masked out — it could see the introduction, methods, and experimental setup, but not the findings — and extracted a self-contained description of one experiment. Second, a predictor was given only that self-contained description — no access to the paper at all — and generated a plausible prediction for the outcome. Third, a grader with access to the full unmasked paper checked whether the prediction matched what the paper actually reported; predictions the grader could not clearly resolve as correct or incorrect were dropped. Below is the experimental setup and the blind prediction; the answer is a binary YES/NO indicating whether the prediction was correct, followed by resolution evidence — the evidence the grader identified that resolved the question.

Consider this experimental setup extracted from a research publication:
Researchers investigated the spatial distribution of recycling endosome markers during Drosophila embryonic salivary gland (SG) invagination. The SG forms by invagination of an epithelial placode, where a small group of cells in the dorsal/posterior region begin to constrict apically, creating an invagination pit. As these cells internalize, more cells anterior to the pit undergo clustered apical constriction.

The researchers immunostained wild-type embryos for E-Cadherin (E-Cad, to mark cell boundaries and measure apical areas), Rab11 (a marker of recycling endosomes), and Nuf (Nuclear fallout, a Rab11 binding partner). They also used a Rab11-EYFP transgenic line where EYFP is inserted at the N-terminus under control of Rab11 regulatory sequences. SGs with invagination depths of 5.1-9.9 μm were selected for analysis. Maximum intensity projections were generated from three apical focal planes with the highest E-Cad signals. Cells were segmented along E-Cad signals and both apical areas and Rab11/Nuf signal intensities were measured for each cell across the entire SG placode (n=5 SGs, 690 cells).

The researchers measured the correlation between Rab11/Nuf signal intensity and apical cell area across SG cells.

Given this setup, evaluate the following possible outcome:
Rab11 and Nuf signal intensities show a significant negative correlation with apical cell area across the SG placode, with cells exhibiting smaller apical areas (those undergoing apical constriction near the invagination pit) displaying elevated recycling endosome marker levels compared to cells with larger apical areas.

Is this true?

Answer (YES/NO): YES